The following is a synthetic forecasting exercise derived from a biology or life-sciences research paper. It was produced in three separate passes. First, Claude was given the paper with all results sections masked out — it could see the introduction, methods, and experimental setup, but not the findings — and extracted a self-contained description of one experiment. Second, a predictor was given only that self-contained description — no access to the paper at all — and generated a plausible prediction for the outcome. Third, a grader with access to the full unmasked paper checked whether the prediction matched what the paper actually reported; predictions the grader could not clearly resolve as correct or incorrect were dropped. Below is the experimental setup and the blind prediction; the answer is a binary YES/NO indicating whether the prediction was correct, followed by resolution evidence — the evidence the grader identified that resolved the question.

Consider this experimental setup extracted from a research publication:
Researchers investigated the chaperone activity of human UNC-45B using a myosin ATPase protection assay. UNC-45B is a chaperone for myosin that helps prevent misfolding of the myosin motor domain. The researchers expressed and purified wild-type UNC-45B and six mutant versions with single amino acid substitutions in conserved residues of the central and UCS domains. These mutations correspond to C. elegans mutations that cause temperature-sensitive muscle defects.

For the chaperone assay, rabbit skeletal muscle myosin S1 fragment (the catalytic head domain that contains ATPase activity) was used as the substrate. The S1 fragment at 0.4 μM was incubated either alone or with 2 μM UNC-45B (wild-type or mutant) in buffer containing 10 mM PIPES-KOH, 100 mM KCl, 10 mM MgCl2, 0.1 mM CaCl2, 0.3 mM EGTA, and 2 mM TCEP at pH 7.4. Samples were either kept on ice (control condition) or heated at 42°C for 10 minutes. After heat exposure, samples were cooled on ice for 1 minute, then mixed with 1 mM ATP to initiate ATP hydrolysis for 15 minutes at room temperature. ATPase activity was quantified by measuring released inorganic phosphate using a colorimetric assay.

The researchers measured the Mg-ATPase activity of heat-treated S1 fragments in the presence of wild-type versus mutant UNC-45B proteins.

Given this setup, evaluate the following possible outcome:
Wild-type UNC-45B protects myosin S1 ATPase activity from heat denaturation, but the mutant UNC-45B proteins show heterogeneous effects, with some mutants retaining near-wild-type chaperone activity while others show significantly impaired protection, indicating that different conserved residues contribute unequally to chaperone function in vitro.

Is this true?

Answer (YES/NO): NO